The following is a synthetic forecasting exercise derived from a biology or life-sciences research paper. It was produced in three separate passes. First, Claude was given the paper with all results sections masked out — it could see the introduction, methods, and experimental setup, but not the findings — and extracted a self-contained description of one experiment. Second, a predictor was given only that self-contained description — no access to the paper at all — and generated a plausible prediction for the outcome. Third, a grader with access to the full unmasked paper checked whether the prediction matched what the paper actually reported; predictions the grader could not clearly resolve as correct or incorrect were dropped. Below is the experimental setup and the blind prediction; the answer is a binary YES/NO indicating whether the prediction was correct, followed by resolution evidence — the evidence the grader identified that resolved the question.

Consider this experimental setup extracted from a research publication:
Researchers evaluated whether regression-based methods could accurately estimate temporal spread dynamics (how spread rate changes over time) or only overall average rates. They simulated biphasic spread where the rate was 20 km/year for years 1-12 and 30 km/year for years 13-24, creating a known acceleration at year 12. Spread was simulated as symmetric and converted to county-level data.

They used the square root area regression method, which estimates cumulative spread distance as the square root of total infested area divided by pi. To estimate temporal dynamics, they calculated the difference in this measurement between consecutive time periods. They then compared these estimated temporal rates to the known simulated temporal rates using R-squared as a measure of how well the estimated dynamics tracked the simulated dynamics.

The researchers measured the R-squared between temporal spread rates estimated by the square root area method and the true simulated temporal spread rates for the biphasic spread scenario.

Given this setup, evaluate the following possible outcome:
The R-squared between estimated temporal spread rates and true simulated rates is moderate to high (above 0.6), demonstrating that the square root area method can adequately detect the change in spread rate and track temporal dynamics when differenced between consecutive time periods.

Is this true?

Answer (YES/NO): YES